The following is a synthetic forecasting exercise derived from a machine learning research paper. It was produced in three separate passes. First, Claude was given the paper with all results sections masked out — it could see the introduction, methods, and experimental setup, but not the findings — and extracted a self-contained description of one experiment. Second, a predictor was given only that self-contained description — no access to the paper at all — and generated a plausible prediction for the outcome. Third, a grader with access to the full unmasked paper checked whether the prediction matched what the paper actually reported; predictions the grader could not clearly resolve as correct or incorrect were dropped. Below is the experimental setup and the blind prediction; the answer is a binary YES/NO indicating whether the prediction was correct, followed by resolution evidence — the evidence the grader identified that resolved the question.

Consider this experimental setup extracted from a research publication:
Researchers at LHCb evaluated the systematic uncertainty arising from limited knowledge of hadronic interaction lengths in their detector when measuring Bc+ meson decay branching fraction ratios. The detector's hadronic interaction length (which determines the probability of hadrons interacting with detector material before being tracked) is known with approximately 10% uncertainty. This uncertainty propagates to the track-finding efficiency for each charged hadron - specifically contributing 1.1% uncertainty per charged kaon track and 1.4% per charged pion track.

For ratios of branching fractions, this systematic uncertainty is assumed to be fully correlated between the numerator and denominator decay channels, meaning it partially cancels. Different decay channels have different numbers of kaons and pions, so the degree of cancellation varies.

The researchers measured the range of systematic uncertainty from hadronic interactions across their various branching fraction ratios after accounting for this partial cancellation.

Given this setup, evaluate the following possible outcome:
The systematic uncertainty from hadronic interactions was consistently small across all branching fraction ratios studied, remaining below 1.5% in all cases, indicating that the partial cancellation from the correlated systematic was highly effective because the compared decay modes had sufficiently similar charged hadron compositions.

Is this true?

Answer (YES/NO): NO